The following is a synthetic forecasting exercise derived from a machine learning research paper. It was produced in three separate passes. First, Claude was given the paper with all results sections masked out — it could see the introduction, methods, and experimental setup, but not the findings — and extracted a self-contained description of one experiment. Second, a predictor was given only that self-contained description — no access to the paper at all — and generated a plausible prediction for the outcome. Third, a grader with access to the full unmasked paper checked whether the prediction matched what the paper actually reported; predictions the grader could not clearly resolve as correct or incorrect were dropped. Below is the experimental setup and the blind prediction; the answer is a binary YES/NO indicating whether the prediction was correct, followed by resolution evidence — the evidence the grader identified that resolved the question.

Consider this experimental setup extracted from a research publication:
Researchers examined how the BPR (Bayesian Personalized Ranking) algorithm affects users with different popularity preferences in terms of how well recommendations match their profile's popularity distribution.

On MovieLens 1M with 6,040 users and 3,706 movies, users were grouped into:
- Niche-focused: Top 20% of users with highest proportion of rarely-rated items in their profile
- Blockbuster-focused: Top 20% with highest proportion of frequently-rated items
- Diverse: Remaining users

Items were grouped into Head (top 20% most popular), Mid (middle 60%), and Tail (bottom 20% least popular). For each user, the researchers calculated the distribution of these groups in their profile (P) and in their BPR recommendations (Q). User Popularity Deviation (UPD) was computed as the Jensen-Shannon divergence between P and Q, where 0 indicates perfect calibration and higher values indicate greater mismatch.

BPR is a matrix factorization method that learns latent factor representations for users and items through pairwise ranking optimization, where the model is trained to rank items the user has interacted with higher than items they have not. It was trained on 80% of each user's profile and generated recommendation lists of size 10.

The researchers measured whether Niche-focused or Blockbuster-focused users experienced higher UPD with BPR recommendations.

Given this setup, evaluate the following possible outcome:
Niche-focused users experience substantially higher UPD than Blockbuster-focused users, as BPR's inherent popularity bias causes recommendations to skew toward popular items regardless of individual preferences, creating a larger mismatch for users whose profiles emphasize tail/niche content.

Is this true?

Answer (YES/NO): YES